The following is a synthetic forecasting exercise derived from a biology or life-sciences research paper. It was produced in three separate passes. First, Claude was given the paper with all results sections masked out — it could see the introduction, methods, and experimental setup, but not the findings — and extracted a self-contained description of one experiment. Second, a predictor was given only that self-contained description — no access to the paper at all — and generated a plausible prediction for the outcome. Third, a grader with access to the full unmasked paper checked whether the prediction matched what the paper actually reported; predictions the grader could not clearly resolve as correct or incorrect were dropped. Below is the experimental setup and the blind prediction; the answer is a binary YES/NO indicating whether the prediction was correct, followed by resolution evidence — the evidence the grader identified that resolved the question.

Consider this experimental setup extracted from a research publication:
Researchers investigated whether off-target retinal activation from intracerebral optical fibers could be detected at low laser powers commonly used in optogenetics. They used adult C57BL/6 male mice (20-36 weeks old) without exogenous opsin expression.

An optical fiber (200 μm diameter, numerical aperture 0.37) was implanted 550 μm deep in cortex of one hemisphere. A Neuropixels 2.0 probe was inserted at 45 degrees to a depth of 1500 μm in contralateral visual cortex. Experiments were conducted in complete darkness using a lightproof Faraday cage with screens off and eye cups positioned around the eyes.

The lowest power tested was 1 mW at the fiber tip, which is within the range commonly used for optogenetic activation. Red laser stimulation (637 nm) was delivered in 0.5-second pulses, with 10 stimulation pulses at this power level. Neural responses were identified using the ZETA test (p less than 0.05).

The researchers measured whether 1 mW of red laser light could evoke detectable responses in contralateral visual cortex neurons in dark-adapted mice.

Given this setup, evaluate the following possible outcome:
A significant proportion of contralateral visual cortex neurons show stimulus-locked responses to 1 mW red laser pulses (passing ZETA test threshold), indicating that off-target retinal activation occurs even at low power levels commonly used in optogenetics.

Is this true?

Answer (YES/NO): YES